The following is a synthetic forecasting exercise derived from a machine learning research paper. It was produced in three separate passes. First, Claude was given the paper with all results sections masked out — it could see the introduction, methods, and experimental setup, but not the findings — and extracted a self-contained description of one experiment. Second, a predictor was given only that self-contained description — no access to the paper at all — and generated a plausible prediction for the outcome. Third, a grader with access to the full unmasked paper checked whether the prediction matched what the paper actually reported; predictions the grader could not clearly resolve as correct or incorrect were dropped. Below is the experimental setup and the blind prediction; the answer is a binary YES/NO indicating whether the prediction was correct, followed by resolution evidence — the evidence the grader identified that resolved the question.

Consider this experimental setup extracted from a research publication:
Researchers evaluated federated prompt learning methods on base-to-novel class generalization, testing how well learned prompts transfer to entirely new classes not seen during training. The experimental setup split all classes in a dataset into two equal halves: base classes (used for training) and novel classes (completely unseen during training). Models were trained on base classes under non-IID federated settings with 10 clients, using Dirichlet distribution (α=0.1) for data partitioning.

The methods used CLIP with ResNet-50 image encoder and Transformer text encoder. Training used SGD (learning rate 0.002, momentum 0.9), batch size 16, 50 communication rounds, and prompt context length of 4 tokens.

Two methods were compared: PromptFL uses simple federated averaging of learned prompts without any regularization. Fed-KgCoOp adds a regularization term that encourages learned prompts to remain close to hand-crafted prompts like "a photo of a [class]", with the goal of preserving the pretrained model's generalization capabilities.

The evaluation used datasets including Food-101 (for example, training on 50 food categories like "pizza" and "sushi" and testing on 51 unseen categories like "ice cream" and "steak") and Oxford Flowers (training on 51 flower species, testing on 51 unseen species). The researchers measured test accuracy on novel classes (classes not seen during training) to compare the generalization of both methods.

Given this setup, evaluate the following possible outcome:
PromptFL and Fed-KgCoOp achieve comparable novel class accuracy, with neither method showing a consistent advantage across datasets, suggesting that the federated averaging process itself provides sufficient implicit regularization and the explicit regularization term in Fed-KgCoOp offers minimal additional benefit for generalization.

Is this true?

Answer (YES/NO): NO